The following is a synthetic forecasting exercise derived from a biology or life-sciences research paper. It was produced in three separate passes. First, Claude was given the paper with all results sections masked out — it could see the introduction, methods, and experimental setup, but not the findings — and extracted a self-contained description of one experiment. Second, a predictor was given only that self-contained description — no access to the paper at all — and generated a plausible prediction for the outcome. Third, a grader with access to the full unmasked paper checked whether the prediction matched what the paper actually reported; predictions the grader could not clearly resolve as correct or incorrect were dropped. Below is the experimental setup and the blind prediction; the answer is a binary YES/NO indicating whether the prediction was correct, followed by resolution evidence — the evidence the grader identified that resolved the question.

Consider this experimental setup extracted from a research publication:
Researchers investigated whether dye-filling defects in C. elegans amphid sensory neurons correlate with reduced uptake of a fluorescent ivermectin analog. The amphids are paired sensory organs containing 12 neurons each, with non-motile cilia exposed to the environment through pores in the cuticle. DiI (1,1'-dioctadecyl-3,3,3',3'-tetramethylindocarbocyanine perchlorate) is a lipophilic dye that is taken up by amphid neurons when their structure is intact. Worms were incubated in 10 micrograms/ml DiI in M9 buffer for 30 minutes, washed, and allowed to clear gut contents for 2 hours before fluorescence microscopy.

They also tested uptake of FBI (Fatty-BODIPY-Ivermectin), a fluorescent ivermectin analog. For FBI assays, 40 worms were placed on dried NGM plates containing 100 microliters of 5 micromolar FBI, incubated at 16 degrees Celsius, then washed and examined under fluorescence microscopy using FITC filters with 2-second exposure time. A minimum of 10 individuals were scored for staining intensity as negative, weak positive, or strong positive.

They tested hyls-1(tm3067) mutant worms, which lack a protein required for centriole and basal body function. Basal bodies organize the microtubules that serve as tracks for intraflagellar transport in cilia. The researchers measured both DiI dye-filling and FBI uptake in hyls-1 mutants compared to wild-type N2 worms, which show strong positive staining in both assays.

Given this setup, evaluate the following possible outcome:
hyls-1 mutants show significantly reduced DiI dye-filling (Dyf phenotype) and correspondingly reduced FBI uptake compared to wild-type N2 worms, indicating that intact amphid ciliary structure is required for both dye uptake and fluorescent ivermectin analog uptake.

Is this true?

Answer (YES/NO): YES